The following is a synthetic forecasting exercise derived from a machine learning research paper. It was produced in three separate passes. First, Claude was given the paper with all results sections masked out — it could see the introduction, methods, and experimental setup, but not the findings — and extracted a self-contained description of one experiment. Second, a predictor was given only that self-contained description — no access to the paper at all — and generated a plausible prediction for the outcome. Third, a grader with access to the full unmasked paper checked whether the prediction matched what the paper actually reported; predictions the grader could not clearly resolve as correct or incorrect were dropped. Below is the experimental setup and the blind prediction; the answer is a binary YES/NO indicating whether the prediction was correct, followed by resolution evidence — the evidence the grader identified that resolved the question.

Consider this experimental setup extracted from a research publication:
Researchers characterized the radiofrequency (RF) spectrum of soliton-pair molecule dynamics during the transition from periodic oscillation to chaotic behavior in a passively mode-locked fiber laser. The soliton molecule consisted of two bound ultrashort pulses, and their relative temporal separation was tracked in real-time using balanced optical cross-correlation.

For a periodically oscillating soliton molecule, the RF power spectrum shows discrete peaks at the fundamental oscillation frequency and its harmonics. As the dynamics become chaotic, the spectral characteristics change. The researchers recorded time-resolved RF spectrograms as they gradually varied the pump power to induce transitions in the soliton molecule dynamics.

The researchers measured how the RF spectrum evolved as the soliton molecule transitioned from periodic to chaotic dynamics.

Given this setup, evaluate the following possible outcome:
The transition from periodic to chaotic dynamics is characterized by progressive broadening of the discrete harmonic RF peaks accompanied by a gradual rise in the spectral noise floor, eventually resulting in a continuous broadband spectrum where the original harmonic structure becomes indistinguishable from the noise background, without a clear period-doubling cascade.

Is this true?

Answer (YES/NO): NO